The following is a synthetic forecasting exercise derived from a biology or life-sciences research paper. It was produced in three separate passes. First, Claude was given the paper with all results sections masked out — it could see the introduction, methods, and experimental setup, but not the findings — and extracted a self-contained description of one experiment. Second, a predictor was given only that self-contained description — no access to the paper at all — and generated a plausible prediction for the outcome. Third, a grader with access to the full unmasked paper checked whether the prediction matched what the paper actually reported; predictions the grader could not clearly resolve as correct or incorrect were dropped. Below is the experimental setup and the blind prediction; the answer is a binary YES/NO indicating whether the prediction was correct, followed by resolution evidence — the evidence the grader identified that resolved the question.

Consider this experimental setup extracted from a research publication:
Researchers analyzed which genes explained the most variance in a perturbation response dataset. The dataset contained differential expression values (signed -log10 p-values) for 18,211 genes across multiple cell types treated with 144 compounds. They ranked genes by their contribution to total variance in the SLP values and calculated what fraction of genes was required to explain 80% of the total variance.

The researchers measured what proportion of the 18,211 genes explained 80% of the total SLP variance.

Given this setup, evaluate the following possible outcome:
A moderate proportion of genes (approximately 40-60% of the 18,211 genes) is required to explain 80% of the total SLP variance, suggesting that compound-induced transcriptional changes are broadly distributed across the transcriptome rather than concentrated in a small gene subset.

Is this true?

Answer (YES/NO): NO